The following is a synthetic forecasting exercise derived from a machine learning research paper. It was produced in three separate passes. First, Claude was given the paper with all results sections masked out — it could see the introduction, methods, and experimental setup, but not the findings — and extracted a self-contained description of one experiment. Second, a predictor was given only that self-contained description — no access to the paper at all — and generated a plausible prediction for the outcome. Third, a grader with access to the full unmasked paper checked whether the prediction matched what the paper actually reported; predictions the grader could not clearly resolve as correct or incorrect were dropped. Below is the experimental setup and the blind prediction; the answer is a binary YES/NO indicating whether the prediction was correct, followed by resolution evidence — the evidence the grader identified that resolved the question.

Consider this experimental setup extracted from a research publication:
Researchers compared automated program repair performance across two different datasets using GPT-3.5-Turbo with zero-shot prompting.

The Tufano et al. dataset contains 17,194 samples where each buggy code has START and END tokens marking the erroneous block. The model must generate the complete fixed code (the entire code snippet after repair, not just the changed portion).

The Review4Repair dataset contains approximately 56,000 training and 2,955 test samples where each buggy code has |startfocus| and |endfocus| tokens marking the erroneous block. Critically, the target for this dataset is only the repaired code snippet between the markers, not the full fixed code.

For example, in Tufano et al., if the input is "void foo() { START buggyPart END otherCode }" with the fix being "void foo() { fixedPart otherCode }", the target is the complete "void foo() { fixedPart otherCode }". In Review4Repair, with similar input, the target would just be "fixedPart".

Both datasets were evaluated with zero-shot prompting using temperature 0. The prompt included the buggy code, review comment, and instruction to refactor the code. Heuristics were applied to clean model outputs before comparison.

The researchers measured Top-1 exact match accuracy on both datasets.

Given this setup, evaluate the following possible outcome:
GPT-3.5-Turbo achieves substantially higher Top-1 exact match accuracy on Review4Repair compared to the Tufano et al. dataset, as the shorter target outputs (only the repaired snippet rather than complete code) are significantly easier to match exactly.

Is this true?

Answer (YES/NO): NO